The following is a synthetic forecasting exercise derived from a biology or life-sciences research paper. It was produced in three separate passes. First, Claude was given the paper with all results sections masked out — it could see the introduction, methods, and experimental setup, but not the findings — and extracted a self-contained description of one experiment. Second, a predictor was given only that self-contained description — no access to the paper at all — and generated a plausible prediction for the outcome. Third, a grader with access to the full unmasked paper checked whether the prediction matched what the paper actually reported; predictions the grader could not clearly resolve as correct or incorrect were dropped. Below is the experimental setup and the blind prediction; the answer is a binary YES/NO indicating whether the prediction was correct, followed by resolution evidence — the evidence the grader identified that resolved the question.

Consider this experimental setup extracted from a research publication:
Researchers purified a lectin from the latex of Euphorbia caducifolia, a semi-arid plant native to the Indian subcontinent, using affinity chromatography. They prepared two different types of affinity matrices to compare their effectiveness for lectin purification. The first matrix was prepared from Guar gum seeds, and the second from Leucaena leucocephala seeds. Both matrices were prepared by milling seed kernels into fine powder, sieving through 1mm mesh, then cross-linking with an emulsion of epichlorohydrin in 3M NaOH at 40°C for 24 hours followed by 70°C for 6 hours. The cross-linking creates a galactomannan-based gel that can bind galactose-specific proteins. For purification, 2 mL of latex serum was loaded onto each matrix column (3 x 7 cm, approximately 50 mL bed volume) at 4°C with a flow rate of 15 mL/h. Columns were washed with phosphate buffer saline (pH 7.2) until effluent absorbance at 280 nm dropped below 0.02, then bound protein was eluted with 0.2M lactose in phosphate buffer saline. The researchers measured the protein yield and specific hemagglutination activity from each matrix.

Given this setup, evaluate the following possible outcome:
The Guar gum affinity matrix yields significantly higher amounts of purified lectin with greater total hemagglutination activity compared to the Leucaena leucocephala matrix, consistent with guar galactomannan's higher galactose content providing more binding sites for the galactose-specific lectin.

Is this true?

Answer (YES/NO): NO